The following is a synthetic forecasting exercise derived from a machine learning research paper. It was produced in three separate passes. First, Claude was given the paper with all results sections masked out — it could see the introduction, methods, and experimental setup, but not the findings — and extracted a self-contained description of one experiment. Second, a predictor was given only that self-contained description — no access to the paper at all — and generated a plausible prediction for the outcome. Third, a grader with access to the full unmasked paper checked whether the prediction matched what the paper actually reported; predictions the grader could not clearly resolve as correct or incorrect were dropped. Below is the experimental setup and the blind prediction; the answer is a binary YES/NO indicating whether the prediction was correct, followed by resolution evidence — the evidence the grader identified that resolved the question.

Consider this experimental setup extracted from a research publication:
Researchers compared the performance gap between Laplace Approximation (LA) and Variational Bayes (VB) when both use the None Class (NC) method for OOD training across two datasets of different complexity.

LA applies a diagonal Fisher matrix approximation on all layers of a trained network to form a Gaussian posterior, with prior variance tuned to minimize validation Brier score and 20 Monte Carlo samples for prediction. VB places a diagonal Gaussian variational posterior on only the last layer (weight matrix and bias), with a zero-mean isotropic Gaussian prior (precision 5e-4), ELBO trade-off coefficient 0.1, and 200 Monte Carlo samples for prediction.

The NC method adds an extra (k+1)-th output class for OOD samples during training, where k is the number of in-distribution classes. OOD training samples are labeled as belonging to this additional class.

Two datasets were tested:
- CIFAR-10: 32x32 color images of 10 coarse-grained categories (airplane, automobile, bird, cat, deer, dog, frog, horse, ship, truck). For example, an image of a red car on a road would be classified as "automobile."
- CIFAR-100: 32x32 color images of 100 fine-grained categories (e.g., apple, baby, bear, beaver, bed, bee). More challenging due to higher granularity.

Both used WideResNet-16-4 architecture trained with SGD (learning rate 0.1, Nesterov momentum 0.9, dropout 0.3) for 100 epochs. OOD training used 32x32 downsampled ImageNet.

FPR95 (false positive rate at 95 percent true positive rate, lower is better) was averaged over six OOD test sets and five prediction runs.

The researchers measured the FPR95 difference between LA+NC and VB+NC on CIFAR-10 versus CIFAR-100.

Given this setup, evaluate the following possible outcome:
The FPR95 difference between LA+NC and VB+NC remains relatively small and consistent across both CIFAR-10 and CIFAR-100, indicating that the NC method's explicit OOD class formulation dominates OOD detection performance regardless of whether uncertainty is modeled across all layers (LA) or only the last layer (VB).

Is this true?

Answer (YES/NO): NO